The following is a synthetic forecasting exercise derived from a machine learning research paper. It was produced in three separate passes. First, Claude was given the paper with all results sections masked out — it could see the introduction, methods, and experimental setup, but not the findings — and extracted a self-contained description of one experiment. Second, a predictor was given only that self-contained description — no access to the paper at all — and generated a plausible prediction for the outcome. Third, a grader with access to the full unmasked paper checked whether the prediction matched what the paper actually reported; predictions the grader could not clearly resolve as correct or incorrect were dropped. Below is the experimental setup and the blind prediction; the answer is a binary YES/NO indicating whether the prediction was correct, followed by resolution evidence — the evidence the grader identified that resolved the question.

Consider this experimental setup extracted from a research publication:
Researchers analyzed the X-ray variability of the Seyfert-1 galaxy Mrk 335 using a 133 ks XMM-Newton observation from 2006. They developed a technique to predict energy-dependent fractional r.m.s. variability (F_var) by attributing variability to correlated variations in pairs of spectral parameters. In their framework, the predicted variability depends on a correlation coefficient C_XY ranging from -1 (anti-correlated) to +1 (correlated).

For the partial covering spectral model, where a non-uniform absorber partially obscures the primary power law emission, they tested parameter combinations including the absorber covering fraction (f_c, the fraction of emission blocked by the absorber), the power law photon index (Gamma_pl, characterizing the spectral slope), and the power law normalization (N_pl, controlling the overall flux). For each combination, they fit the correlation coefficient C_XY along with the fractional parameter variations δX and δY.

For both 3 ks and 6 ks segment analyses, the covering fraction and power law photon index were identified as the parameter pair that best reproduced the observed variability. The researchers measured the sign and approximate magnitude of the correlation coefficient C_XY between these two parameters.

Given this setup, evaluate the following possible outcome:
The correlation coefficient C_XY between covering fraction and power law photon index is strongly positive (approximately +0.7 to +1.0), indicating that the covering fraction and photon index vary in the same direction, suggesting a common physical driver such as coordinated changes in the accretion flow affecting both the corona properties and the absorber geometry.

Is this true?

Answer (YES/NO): NO